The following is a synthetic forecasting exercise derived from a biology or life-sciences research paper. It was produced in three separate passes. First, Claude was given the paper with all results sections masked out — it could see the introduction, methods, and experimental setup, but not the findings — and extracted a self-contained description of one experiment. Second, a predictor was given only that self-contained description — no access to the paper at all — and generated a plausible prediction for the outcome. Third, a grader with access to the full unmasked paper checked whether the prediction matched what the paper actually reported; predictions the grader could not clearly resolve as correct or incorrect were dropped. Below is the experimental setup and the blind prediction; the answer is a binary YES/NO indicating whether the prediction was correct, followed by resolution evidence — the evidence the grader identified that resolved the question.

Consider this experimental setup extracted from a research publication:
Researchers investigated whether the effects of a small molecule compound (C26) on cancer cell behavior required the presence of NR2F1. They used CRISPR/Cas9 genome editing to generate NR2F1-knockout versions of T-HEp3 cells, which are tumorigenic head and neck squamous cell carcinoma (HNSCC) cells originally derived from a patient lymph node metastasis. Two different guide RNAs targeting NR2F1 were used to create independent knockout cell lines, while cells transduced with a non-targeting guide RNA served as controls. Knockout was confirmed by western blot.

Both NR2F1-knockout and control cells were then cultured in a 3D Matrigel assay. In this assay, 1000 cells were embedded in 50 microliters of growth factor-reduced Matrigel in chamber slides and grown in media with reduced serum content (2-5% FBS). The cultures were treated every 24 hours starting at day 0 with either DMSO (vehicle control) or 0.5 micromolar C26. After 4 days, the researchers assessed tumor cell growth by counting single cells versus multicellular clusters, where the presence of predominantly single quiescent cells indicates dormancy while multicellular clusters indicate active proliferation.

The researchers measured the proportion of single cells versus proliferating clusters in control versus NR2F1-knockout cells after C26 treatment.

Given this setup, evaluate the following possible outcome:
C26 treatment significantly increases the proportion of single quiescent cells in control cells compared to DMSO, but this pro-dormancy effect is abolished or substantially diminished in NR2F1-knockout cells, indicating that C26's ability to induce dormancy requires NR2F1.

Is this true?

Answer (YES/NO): YES